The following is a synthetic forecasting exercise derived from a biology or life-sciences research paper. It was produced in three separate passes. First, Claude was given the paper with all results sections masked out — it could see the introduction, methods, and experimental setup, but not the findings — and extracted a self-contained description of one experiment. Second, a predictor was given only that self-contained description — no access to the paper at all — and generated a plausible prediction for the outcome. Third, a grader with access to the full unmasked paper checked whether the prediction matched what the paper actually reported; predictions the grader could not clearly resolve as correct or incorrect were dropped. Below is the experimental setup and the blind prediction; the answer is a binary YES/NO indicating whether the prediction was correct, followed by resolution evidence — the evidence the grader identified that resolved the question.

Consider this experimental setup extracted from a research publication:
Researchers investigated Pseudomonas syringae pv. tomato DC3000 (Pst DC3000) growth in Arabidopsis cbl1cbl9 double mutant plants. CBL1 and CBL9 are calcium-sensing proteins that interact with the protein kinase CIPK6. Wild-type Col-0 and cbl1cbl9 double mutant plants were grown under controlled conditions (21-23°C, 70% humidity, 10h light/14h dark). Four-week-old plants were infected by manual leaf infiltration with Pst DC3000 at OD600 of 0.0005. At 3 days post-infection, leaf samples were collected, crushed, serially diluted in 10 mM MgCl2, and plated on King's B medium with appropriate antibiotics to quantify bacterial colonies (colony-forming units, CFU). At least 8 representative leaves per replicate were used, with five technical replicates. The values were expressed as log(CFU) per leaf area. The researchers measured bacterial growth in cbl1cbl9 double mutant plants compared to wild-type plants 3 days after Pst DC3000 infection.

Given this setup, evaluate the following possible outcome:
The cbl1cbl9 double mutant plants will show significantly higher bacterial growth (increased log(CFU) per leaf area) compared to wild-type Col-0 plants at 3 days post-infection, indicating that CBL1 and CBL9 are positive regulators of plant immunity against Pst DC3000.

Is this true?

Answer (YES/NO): NO